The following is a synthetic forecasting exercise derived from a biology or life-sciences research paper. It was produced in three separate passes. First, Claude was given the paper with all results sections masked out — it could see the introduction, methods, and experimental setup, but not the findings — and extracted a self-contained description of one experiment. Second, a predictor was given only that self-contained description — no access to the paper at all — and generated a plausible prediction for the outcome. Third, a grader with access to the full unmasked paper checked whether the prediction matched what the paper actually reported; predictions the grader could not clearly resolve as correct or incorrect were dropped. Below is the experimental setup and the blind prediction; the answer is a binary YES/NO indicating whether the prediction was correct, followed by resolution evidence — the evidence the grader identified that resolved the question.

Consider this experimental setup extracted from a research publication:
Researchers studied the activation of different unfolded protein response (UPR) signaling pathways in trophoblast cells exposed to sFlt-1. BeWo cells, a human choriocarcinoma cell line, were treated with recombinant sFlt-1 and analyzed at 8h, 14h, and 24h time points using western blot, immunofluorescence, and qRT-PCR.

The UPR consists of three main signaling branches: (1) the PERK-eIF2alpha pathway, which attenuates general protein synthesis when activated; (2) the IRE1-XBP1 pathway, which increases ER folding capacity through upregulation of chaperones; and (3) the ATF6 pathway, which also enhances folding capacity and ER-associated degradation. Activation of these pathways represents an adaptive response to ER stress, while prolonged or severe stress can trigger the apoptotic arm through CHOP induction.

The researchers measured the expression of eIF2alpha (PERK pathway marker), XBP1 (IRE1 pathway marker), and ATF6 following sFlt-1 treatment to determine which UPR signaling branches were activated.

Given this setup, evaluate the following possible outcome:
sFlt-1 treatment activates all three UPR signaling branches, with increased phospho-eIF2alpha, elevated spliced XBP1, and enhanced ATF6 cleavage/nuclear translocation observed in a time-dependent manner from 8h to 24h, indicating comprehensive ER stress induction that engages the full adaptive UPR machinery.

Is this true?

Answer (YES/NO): NO